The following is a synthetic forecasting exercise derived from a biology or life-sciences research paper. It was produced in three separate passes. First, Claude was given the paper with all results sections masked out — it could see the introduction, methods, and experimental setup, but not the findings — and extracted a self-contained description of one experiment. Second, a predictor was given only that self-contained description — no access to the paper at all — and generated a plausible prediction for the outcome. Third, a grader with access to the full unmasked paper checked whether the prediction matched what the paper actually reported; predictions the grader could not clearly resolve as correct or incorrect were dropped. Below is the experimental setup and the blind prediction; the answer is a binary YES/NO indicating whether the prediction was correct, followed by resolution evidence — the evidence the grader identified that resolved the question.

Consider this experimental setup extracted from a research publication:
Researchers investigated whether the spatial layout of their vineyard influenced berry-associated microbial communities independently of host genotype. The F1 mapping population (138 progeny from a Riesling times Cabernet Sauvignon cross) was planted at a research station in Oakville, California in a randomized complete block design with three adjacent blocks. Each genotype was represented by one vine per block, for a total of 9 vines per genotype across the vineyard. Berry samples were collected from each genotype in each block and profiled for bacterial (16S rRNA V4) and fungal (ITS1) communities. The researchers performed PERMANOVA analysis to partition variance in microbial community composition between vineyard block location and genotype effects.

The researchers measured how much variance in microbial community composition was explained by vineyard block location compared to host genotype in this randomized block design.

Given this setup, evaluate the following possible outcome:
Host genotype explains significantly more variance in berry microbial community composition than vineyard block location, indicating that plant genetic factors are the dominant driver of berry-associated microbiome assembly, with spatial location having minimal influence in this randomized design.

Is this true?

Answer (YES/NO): YES